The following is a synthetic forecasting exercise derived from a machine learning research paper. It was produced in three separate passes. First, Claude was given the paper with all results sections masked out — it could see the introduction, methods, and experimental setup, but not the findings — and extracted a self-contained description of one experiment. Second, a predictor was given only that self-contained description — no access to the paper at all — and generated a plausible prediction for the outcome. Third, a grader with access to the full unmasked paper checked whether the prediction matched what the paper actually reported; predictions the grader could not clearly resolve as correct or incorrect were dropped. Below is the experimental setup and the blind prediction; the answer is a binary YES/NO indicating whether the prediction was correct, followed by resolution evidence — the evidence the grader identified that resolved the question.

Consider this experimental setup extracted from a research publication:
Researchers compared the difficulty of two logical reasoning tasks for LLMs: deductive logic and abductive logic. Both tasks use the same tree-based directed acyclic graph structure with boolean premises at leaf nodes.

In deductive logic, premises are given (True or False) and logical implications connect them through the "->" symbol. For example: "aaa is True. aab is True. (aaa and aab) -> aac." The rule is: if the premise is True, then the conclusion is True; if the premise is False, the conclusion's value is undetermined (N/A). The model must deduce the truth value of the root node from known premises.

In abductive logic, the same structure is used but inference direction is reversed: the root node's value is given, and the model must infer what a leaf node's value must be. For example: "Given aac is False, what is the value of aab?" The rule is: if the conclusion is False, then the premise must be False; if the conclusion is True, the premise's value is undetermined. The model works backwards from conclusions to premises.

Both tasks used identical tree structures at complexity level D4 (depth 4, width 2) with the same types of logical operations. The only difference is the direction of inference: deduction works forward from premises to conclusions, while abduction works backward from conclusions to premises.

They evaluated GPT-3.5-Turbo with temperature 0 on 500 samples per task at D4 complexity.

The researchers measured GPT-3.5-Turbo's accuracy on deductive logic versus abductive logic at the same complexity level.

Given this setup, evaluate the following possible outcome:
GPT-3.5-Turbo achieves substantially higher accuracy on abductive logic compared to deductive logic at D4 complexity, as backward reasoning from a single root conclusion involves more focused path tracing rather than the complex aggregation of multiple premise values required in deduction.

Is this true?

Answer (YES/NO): NO